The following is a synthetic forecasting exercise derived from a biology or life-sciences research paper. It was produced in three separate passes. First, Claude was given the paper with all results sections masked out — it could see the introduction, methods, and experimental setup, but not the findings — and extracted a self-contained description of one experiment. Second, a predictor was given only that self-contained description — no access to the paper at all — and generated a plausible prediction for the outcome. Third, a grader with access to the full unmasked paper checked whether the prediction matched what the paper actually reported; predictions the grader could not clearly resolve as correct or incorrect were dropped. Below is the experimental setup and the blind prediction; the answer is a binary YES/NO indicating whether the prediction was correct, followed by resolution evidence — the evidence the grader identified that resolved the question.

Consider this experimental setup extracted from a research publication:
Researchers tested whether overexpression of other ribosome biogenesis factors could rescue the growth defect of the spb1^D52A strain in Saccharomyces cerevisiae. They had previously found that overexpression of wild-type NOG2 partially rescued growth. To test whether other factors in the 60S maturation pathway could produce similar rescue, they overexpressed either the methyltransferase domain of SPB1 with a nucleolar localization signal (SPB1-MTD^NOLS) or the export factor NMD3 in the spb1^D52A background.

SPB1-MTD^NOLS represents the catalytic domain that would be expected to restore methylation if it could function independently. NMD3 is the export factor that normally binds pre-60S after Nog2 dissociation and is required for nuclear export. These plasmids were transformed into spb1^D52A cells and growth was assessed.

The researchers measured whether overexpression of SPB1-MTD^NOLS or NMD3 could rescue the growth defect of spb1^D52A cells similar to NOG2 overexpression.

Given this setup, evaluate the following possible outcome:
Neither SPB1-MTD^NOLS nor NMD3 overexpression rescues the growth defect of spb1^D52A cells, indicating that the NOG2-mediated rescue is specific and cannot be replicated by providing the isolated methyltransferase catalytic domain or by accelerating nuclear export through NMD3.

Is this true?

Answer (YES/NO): YES